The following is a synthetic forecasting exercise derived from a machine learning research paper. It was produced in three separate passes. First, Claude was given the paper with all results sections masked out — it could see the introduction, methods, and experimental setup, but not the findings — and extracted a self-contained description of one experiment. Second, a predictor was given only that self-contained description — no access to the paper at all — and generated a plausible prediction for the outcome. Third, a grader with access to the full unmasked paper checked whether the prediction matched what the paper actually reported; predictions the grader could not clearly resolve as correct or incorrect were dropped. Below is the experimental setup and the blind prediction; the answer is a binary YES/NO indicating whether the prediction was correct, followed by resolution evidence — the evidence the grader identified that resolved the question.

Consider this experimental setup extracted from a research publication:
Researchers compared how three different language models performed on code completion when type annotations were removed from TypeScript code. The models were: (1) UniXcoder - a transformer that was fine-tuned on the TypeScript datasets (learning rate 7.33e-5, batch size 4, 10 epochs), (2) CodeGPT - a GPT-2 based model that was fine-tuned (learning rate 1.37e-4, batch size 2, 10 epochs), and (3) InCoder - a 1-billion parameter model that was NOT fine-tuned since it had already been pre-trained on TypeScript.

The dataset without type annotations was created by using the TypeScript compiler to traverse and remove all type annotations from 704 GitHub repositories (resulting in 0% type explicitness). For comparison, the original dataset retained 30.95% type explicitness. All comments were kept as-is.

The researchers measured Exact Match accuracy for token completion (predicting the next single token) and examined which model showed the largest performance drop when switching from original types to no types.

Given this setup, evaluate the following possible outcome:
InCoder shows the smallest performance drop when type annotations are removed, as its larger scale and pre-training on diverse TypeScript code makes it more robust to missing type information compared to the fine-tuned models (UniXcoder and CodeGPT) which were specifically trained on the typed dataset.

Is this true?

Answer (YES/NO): NO